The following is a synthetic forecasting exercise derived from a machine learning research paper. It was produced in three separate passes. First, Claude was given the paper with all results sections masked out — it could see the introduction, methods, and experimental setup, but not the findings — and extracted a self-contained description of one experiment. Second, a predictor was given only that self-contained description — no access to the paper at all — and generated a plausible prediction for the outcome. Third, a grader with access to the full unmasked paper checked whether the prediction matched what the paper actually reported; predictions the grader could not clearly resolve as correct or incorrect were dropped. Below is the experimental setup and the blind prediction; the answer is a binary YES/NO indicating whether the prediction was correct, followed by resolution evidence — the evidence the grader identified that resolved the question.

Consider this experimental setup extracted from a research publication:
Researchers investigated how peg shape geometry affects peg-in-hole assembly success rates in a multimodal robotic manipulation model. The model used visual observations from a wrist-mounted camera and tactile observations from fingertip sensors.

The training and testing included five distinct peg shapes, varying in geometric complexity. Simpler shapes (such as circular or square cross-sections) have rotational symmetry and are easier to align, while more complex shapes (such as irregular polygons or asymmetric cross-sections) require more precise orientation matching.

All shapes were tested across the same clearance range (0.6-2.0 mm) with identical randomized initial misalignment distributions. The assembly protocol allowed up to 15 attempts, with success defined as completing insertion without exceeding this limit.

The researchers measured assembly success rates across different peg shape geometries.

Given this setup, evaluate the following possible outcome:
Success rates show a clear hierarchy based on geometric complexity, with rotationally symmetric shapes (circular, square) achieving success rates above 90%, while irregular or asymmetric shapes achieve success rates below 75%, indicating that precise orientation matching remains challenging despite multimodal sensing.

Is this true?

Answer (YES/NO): NO